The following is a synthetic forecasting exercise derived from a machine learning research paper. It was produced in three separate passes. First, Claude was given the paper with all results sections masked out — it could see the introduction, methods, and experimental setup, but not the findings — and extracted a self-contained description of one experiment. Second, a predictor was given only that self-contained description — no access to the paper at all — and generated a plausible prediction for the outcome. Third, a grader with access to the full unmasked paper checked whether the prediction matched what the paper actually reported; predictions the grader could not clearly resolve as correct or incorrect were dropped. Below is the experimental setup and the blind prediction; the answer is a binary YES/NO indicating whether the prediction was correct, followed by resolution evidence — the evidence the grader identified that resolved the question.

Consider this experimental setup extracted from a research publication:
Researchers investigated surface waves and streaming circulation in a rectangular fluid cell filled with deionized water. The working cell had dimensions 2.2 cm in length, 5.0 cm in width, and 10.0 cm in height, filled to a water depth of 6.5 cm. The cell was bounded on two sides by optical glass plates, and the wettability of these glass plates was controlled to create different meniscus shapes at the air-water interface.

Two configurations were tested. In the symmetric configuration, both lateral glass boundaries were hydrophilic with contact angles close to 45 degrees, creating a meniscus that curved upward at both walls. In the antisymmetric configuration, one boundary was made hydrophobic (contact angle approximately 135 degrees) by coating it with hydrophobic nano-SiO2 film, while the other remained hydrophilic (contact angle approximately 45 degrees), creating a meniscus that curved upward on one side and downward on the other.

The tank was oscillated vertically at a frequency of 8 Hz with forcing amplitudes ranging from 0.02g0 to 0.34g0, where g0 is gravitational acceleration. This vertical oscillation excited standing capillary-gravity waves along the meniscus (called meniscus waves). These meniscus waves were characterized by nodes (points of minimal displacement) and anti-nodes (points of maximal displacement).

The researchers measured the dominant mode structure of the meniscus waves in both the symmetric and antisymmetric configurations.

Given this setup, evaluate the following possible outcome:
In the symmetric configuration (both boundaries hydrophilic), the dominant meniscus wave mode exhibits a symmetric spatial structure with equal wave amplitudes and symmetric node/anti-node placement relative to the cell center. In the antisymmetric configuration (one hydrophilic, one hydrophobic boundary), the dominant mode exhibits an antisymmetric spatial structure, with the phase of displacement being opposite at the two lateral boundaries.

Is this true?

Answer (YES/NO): YES